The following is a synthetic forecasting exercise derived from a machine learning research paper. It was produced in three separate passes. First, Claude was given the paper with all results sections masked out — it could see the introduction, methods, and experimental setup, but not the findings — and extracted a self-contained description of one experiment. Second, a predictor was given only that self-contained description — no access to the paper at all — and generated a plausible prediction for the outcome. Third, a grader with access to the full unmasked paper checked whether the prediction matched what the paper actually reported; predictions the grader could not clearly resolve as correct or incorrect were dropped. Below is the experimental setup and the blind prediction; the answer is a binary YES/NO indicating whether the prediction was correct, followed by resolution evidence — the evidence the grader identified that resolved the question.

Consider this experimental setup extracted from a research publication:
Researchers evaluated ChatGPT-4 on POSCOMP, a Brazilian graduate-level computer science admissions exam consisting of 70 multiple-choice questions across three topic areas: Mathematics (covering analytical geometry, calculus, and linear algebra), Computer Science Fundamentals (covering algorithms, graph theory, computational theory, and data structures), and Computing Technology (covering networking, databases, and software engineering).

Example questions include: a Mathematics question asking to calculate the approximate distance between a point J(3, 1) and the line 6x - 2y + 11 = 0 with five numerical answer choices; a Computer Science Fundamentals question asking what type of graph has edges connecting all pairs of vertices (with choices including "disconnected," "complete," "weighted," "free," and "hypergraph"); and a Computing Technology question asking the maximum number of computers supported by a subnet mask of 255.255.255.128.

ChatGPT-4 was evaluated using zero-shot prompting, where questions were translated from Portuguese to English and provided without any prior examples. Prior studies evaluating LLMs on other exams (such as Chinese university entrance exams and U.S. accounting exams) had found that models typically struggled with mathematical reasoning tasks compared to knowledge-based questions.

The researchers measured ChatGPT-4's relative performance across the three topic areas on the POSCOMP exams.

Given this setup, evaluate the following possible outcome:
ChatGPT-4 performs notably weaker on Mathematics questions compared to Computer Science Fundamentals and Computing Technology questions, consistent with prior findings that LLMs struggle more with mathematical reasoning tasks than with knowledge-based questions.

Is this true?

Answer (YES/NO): NO